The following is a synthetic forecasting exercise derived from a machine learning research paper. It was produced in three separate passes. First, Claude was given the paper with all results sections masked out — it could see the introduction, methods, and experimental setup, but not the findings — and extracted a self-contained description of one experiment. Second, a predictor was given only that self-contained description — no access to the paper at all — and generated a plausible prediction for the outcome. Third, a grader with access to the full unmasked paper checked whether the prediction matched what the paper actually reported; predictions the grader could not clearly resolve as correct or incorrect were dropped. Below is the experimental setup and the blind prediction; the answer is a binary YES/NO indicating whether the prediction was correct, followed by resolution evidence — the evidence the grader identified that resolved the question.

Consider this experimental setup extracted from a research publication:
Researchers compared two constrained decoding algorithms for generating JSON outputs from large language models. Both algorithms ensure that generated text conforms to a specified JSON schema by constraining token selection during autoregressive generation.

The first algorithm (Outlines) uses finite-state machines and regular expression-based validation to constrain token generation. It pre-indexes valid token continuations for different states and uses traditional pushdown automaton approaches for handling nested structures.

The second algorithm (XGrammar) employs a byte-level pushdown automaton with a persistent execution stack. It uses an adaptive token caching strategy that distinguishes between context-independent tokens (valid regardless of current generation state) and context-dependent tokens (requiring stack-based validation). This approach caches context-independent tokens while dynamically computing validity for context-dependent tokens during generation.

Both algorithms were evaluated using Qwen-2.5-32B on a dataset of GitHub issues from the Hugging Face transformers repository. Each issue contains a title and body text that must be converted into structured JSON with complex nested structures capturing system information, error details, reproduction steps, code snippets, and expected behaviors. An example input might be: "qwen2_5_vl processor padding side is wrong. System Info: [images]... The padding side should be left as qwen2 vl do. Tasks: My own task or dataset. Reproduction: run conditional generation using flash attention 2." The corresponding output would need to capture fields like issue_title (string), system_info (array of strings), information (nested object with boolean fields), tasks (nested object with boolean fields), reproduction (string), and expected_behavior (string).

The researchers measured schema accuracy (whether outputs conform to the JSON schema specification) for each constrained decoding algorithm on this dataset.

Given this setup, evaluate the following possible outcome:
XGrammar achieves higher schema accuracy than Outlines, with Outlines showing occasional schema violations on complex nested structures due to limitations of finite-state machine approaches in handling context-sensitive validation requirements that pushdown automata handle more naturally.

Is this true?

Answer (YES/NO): NO